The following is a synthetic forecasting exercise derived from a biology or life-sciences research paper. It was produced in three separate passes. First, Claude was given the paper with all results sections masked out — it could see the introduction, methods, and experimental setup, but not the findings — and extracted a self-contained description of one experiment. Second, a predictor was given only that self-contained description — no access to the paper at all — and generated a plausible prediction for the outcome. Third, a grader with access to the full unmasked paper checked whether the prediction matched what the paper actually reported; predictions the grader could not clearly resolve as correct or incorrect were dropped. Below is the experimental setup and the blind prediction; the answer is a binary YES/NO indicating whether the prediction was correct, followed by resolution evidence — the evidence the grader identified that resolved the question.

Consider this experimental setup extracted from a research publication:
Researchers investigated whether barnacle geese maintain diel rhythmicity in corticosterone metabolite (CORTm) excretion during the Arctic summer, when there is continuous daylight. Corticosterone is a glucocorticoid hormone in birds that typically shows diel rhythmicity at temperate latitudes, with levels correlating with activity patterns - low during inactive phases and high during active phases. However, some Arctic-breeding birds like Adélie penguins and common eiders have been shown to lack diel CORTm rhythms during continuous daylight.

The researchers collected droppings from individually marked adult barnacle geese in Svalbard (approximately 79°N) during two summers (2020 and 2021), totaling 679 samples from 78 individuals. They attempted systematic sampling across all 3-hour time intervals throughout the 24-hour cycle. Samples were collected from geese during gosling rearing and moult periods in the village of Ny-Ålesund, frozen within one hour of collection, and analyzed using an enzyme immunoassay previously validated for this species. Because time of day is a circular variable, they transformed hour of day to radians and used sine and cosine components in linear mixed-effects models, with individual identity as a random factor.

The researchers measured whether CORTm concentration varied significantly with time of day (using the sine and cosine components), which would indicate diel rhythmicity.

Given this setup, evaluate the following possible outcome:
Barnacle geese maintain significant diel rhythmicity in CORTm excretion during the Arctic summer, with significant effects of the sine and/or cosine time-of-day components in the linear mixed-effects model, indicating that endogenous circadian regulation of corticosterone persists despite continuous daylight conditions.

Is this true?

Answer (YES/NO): NO